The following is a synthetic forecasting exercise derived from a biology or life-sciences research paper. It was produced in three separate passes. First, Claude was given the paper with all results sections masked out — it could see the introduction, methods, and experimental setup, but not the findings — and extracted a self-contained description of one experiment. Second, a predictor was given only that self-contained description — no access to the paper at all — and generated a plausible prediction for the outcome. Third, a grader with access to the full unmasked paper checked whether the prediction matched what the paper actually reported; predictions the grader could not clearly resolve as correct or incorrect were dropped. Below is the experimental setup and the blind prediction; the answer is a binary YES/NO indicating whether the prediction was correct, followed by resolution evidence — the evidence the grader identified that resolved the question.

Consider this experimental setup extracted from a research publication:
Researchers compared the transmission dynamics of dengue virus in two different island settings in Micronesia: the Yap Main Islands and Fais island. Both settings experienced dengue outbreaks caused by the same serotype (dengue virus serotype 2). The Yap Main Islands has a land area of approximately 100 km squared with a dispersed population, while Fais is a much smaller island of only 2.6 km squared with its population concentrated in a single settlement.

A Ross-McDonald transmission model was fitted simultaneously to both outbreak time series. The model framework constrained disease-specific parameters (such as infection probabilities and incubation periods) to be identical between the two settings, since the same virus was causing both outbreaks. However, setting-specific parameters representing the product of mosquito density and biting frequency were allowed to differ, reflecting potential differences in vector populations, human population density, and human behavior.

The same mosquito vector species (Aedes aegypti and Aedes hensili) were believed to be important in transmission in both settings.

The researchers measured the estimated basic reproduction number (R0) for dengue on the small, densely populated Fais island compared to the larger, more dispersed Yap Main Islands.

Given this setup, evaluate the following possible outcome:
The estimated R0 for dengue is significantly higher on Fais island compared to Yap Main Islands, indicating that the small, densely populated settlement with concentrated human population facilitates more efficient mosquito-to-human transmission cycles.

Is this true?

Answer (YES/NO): YES